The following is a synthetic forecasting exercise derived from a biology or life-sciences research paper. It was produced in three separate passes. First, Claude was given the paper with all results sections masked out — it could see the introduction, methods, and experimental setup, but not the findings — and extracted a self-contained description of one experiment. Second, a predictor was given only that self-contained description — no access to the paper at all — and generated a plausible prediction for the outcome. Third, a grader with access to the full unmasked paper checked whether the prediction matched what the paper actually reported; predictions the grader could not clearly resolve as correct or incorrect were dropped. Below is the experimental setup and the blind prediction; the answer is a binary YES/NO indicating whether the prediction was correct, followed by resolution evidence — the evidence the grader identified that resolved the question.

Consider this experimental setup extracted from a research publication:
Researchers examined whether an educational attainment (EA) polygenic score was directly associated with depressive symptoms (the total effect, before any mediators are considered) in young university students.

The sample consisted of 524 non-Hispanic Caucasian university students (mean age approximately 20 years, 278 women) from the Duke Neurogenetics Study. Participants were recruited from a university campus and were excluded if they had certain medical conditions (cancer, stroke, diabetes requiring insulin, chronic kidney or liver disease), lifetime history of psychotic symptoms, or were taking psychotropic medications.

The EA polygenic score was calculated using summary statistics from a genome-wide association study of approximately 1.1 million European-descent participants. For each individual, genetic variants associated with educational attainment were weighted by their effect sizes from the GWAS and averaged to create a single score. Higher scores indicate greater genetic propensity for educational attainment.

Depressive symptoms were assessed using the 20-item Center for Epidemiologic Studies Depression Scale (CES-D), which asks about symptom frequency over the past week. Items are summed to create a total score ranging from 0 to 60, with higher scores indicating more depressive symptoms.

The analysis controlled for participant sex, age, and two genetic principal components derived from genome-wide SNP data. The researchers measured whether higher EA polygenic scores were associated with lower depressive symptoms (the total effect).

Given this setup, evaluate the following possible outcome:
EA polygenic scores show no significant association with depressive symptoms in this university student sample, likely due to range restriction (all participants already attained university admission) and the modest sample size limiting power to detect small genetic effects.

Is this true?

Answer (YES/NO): YES